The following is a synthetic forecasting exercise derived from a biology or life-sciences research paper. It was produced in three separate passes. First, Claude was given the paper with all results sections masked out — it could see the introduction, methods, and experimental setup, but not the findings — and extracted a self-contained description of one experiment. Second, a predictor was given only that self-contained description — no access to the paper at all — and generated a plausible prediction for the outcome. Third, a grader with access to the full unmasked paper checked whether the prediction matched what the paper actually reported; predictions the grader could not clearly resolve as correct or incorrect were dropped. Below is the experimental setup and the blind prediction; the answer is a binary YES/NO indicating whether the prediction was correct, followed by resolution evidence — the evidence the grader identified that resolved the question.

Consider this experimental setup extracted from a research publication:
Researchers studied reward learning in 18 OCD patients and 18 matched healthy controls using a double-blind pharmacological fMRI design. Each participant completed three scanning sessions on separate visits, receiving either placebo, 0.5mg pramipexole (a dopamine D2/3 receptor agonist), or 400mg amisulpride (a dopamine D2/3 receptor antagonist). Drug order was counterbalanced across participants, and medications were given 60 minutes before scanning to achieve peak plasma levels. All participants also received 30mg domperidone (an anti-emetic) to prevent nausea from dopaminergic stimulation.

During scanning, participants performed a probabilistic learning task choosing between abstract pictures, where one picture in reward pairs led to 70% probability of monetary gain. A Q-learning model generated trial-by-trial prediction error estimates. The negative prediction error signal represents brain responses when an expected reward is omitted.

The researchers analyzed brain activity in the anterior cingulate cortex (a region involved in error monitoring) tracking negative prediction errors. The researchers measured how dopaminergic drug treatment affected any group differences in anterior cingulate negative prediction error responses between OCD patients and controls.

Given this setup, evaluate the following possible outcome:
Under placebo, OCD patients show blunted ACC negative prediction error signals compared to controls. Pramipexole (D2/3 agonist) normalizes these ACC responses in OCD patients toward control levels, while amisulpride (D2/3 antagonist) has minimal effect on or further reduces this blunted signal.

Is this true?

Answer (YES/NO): NO